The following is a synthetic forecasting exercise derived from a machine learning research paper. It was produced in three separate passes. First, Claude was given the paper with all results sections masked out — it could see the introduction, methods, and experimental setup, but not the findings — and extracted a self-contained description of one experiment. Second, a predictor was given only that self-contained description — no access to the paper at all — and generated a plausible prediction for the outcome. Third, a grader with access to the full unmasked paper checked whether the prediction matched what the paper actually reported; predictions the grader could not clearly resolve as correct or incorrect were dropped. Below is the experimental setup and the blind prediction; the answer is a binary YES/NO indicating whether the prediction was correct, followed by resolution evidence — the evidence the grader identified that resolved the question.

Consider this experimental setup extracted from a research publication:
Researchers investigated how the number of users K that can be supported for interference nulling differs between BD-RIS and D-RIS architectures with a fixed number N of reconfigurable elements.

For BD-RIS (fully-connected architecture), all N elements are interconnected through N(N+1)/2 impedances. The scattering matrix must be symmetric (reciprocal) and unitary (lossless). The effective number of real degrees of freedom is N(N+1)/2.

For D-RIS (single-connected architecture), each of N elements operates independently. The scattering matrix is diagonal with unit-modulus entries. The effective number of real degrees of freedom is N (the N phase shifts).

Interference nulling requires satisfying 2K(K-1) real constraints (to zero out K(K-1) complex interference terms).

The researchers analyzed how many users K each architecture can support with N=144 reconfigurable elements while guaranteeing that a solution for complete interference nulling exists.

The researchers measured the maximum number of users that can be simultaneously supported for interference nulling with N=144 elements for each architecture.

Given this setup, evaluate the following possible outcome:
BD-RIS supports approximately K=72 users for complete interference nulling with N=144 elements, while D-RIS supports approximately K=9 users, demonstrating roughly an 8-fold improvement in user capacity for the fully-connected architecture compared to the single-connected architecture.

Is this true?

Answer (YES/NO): NO